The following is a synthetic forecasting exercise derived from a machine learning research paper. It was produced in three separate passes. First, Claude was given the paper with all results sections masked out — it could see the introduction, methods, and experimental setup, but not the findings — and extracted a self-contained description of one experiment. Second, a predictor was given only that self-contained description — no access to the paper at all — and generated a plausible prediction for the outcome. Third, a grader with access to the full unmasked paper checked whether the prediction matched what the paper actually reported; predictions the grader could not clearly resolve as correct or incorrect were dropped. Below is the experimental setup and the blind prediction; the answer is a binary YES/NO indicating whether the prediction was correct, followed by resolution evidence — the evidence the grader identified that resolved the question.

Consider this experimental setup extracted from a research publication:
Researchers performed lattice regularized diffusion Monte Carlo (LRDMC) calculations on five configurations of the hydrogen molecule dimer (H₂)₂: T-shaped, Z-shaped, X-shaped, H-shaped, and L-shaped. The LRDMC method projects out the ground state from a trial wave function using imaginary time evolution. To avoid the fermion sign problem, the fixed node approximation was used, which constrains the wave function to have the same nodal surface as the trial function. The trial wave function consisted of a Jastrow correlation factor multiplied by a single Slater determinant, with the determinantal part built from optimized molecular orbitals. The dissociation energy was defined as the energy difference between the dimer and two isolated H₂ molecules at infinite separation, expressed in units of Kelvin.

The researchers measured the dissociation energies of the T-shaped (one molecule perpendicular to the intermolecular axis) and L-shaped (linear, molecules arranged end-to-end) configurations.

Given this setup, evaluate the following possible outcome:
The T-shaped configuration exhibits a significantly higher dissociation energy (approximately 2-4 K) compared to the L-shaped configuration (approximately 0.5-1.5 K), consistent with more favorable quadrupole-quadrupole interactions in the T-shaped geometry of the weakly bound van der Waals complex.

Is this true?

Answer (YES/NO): NO